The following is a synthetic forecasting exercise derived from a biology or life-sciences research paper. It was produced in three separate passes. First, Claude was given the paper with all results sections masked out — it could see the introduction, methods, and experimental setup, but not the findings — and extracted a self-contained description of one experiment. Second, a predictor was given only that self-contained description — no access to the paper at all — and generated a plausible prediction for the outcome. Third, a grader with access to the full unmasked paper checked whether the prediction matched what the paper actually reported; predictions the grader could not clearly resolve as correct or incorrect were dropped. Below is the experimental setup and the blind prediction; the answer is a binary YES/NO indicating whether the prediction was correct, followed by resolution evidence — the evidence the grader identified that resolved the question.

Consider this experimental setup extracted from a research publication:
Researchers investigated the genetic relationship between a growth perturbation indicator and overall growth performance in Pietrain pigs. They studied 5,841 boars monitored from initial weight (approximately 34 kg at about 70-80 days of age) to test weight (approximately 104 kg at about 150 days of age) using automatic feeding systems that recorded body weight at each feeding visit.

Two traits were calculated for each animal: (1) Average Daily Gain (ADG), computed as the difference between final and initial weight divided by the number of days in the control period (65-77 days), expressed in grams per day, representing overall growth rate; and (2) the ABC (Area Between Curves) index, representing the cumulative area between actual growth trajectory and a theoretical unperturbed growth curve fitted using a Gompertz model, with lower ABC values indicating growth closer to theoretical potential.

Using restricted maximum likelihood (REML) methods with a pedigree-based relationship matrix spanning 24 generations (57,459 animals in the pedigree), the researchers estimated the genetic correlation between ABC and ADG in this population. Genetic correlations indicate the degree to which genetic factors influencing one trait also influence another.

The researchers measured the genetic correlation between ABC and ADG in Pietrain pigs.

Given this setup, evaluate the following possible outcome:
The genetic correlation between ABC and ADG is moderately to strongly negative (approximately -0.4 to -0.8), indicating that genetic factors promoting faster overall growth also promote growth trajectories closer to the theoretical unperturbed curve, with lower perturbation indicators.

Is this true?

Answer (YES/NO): NO